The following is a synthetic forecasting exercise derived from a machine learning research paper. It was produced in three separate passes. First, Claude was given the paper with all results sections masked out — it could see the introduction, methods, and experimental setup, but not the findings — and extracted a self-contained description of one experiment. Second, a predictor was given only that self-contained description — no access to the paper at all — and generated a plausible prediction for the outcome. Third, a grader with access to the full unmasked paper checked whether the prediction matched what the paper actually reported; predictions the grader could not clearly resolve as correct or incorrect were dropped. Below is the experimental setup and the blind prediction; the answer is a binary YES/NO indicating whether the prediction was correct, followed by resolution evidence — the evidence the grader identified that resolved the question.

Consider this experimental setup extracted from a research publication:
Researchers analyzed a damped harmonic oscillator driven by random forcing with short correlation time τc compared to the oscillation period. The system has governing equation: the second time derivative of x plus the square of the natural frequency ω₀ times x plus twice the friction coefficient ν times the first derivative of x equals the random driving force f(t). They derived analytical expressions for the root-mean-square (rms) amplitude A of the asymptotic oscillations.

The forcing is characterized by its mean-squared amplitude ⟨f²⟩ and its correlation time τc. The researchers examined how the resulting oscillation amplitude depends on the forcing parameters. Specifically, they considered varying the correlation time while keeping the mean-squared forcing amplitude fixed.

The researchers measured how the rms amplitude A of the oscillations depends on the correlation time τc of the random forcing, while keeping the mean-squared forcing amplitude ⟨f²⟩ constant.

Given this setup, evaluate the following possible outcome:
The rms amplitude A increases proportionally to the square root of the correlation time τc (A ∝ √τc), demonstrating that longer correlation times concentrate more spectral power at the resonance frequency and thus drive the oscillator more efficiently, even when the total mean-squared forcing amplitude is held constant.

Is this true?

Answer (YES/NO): YES